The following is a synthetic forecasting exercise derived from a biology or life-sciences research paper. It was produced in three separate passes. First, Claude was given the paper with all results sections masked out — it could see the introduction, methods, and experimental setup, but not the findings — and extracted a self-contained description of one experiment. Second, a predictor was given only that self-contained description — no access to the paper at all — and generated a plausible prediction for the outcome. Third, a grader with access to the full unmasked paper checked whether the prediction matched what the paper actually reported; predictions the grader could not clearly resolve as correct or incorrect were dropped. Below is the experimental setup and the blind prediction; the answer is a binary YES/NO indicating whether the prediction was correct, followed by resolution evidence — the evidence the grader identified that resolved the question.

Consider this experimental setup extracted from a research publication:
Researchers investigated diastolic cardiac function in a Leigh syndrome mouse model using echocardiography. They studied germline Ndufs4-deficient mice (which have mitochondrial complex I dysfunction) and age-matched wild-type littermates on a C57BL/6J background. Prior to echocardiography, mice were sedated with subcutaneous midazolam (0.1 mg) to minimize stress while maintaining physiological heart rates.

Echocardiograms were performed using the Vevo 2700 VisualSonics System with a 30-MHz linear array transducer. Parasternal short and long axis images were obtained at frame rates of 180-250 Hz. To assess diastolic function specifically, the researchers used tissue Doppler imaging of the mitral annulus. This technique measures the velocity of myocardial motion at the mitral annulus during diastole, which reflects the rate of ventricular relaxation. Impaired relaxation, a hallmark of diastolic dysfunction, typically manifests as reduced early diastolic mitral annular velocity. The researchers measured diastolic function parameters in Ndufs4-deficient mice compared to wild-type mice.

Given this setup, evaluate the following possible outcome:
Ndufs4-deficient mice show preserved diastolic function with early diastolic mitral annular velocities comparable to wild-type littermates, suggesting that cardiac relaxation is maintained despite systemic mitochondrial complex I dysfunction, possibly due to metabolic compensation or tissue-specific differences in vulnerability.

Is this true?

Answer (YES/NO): NO